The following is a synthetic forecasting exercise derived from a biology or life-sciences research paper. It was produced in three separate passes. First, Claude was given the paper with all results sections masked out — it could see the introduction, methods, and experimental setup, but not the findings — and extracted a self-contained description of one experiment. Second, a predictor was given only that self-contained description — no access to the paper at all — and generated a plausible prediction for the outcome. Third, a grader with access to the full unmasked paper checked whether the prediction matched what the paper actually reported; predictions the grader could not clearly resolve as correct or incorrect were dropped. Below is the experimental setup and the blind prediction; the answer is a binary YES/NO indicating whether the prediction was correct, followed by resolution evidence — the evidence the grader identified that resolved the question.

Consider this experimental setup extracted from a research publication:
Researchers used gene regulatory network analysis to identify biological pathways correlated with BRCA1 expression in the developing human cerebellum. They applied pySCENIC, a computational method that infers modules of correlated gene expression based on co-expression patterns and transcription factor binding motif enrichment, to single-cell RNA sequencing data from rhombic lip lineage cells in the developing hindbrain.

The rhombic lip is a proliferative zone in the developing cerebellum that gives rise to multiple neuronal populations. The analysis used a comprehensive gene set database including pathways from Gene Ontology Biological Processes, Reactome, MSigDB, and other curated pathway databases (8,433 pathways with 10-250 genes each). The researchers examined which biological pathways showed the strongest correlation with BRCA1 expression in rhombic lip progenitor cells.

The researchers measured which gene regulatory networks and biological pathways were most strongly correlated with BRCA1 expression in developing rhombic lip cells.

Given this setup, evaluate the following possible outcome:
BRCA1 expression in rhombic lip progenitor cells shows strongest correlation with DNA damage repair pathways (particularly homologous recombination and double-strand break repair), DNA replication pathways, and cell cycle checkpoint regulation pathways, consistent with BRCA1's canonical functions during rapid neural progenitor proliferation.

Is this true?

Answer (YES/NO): YES